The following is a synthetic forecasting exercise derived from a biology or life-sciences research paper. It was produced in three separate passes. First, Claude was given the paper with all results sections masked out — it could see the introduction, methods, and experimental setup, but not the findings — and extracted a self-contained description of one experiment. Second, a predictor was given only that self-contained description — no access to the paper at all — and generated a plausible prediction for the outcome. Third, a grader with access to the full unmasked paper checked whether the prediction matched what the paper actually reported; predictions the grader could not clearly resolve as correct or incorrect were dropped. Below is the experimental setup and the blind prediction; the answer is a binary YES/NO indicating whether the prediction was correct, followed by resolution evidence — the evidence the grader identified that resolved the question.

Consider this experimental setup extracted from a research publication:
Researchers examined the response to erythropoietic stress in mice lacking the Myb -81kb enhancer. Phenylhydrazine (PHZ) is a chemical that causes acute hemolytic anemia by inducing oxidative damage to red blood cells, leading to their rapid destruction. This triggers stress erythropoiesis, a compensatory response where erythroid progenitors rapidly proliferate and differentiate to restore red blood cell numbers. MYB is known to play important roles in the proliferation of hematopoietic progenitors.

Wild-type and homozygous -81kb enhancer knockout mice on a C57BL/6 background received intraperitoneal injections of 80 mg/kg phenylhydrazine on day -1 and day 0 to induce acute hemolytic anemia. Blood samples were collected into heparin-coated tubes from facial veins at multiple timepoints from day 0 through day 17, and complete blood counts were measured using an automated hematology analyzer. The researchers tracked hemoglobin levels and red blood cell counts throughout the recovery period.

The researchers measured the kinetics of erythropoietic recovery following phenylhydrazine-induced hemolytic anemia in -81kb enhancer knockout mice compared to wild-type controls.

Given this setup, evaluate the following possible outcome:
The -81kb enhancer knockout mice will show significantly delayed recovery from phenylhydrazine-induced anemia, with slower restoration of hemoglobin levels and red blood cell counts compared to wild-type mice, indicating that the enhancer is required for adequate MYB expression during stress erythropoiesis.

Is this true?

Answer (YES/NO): YES